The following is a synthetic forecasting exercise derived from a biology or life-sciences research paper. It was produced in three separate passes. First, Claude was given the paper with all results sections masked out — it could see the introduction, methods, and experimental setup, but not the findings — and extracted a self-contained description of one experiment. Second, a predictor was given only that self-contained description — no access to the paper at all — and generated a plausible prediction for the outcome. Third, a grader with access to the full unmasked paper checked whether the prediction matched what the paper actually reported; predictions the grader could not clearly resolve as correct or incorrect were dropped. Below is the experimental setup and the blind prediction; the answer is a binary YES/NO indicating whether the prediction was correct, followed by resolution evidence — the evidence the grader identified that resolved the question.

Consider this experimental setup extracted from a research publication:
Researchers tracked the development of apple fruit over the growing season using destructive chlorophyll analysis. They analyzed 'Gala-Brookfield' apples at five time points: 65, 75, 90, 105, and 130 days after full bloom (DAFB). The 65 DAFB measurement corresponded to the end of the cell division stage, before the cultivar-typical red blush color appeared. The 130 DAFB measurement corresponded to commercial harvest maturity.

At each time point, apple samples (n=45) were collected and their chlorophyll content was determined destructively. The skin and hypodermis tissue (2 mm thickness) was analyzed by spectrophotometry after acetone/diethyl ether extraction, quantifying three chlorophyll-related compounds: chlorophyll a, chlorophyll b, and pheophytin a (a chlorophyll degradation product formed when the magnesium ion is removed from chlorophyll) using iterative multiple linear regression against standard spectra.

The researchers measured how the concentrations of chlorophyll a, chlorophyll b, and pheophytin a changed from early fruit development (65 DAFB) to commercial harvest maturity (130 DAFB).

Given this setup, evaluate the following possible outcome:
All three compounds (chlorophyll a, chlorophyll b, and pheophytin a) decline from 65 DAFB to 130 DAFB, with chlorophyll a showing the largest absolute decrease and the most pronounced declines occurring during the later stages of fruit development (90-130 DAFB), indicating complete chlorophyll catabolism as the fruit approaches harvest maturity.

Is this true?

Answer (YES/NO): NO